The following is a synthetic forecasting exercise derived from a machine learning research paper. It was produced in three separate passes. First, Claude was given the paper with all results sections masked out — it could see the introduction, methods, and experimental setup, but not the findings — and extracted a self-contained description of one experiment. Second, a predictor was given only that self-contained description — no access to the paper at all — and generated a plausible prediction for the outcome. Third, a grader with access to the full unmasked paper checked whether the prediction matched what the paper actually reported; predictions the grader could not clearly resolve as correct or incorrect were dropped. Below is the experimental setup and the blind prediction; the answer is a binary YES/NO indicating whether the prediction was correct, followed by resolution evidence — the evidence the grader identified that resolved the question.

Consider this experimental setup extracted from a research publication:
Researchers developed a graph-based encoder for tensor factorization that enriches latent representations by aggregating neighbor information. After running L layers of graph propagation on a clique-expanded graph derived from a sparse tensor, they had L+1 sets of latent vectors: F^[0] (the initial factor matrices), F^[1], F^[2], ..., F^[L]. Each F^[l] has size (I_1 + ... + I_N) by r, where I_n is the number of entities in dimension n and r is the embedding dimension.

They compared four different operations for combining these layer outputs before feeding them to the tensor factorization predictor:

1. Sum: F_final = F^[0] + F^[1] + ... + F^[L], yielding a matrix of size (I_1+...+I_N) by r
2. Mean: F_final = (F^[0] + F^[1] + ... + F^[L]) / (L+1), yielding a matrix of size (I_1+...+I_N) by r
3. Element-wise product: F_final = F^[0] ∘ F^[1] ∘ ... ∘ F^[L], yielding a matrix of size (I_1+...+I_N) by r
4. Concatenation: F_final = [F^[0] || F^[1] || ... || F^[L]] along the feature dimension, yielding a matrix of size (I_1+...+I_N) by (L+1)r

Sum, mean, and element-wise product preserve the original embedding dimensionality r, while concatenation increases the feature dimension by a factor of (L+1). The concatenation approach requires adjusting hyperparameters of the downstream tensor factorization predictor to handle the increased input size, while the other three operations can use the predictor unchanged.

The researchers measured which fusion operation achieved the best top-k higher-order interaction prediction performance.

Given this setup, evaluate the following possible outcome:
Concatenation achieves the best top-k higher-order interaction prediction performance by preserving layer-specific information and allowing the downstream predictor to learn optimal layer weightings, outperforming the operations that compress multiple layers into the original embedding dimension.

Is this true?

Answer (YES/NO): YES